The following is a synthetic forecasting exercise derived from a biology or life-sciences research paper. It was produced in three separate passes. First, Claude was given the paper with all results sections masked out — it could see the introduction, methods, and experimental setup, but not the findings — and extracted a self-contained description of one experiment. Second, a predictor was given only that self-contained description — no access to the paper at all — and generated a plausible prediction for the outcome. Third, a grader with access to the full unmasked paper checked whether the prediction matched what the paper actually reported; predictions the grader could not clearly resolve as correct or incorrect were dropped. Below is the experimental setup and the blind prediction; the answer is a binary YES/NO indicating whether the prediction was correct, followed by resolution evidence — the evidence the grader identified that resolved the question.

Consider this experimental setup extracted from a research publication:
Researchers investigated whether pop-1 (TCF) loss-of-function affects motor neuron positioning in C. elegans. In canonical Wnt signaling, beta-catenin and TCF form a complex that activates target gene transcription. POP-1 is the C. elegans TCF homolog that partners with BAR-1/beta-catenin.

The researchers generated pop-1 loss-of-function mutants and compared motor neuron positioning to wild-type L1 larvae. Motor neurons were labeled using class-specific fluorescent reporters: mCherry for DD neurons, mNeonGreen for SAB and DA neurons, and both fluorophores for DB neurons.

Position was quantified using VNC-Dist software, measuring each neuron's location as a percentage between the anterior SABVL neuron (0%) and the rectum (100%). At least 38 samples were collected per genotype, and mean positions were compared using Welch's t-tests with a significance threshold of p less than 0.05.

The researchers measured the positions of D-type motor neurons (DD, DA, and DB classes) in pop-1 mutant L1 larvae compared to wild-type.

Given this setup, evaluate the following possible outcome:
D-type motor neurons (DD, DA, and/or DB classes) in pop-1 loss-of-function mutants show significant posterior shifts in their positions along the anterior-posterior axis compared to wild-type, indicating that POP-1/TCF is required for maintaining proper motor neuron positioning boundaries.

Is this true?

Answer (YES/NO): NO